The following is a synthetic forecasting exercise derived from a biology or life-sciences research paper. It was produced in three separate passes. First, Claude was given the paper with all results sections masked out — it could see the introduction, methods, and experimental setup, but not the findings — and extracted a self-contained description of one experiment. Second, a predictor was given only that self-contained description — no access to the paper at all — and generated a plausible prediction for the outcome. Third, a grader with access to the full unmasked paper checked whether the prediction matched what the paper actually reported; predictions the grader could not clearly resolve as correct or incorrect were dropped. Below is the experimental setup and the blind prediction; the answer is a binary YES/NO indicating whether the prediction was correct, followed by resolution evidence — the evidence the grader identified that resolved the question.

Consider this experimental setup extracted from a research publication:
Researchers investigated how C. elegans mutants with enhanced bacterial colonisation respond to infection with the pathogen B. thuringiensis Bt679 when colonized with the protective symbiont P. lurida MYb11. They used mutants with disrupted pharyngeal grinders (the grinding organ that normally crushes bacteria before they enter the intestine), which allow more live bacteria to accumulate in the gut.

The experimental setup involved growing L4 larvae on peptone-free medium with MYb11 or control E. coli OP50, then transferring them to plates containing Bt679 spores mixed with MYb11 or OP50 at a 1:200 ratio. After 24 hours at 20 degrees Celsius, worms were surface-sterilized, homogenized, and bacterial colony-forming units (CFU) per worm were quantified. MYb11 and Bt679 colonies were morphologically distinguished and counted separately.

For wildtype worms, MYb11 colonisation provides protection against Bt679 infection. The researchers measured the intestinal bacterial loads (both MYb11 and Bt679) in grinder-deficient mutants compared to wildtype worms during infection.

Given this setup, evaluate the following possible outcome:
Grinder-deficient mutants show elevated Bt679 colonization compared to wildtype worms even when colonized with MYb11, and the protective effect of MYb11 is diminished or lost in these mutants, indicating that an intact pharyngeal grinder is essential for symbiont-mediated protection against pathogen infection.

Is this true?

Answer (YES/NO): YES